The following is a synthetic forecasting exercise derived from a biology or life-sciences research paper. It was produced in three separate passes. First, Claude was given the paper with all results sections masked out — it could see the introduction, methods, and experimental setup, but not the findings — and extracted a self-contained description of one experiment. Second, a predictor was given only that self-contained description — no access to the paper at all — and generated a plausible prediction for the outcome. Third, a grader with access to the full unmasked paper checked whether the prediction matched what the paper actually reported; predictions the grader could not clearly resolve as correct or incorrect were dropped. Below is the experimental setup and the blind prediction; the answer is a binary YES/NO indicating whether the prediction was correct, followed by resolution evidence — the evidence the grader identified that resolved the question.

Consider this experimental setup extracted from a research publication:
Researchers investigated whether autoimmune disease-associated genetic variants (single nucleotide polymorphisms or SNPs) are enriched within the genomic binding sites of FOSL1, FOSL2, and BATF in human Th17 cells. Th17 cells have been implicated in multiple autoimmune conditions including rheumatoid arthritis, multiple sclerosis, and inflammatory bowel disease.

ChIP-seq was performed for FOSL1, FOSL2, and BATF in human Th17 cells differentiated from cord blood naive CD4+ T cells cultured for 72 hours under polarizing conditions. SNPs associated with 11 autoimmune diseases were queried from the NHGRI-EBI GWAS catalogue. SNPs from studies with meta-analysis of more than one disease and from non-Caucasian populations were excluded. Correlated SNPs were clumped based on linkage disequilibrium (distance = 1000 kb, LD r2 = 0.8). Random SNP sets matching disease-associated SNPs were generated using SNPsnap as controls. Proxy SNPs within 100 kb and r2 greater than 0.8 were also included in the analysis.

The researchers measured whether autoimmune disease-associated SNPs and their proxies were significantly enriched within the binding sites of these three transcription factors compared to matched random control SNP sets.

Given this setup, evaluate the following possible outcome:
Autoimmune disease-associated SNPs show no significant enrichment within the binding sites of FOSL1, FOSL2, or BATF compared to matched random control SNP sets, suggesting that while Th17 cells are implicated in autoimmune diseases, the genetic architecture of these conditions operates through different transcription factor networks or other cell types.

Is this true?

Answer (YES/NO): NO